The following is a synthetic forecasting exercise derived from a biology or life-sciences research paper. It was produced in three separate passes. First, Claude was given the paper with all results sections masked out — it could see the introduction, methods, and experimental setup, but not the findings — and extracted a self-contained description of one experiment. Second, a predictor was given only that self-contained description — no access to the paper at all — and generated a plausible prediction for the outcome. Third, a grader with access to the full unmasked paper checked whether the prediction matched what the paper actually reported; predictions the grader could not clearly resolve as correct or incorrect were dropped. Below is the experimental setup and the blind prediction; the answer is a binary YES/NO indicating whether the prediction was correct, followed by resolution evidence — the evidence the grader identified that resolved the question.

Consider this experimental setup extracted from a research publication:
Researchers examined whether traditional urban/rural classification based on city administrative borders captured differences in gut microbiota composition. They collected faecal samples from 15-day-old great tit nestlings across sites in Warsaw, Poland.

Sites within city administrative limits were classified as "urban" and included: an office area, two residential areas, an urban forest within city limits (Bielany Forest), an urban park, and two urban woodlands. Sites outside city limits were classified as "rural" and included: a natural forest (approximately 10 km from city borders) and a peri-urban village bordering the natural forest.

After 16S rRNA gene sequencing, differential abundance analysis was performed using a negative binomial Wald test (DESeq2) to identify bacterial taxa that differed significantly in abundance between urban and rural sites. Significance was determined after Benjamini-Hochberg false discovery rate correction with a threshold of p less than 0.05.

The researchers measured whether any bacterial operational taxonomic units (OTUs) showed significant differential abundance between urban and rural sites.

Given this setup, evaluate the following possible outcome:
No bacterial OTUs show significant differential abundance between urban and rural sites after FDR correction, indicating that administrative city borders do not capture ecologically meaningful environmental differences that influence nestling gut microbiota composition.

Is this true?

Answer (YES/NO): NO